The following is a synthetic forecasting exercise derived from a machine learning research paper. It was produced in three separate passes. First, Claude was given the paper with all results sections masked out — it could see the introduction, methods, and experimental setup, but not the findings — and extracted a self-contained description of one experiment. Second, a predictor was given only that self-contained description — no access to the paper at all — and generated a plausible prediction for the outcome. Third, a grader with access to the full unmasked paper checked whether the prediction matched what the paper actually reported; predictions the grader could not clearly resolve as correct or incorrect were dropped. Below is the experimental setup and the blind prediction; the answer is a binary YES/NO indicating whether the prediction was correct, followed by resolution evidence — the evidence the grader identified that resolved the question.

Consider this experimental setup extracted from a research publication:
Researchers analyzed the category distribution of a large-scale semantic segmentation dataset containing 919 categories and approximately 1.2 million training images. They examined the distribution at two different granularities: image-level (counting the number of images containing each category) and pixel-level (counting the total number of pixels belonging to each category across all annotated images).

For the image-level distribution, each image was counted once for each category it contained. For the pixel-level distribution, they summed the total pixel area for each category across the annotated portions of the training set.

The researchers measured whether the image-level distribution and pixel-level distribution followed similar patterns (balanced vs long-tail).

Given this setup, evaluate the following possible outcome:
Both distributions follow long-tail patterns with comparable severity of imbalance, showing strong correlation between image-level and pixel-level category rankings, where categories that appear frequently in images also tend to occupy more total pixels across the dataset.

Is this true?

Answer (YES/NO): NO